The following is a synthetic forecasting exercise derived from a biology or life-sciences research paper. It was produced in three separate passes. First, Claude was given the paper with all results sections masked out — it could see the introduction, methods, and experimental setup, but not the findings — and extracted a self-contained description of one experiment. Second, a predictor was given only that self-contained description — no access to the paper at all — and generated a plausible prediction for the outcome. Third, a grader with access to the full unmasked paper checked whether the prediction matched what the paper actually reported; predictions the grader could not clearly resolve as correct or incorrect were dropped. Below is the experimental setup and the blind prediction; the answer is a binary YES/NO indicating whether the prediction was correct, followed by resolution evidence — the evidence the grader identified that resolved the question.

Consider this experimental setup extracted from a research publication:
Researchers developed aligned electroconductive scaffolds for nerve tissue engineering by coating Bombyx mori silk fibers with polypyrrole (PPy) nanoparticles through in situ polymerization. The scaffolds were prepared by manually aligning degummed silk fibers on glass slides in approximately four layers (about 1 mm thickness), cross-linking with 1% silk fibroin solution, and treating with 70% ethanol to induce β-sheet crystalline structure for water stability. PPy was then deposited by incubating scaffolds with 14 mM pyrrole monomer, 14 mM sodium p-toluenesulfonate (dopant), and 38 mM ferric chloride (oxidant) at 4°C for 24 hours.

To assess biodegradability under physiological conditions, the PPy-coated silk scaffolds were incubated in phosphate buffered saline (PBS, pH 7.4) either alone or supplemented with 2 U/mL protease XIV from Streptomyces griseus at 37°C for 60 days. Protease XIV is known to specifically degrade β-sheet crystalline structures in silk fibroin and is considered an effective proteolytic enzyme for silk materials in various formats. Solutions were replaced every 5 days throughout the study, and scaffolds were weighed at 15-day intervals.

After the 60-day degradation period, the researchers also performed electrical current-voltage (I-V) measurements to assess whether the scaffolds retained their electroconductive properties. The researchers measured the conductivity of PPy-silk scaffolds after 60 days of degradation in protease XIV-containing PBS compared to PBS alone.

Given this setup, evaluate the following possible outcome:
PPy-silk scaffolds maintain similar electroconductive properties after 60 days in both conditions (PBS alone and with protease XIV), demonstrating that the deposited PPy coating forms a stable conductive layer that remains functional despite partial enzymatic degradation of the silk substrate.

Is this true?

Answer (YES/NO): YES